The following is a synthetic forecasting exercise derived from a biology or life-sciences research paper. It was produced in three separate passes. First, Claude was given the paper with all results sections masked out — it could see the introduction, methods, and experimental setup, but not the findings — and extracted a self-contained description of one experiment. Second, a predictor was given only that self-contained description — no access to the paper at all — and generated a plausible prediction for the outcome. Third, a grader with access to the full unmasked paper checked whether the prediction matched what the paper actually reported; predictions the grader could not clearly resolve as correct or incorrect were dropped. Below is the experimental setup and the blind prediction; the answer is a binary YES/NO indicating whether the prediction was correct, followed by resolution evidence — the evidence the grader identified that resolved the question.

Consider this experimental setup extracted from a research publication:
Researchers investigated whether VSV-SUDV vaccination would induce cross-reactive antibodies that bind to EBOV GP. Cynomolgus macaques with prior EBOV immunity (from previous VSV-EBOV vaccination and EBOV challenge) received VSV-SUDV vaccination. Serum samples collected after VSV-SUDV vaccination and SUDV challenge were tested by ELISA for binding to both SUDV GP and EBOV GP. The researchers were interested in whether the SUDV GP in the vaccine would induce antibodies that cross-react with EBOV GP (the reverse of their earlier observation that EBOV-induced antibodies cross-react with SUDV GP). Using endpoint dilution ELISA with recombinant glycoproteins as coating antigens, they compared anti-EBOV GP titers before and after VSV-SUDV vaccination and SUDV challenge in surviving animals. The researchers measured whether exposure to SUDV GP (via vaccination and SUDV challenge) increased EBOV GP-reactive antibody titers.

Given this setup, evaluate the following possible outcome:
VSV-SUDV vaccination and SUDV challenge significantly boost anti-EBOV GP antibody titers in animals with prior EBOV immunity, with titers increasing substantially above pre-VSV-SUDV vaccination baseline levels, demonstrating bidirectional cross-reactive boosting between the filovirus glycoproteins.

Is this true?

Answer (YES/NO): NO